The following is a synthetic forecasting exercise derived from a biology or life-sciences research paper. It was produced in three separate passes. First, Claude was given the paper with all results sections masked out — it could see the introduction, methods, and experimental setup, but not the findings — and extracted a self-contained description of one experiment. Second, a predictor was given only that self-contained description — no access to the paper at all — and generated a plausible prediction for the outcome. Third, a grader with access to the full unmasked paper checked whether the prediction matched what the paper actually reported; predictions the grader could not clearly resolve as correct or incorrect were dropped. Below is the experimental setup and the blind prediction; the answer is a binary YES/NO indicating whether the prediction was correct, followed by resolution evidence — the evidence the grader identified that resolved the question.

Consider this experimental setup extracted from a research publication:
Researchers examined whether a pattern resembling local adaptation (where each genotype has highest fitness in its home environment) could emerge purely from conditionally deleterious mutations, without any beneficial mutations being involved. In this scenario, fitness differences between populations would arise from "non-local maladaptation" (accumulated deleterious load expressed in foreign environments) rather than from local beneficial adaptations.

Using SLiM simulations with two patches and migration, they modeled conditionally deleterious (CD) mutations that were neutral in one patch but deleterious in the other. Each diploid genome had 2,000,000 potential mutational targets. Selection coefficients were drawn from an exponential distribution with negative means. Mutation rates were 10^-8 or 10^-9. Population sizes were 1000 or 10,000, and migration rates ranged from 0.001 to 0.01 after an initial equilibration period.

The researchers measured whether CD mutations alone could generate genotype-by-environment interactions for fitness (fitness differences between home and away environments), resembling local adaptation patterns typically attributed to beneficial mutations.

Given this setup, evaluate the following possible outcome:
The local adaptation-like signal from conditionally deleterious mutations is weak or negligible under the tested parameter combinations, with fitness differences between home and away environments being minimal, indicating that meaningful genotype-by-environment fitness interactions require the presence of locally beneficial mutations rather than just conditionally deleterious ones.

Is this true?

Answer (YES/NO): NO